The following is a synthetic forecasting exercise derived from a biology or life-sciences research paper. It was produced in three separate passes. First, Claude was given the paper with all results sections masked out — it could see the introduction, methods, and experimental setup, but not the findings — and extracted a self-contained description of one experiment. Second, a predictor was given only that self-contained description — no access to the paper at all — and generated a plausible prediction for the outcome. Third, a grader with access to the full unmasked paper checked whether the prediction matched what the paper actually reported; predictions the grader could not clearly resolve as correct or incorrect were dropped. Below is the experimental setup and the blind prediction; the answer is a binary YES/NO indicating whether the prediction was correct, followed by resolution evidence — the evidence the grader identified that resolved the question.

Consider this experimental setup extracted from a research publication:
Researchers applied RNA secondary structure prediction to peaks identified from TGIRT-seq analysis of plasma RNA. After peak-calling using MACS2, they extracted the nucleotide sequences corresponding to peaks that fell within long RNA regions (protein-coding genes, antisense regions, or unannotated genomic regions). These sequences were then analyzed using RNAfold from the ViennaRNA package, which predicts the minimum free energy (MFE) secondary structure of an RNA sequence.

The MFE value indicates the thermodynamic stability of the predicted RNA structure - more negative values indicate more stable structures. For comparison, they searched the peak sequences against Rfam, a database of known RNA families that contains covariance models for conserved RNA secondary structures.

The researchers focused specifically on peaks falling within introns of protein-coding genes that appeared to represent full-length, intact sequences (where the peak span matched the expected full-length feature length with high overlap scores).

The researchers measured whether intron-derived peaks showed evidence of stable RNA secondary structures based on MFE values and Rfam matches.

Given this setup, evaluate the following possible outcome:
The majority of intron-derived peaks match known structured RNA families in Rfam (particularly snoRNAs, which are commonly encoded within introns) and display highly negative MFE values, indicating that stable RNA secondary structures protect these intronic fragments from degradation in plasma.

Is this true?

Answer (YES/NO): NO